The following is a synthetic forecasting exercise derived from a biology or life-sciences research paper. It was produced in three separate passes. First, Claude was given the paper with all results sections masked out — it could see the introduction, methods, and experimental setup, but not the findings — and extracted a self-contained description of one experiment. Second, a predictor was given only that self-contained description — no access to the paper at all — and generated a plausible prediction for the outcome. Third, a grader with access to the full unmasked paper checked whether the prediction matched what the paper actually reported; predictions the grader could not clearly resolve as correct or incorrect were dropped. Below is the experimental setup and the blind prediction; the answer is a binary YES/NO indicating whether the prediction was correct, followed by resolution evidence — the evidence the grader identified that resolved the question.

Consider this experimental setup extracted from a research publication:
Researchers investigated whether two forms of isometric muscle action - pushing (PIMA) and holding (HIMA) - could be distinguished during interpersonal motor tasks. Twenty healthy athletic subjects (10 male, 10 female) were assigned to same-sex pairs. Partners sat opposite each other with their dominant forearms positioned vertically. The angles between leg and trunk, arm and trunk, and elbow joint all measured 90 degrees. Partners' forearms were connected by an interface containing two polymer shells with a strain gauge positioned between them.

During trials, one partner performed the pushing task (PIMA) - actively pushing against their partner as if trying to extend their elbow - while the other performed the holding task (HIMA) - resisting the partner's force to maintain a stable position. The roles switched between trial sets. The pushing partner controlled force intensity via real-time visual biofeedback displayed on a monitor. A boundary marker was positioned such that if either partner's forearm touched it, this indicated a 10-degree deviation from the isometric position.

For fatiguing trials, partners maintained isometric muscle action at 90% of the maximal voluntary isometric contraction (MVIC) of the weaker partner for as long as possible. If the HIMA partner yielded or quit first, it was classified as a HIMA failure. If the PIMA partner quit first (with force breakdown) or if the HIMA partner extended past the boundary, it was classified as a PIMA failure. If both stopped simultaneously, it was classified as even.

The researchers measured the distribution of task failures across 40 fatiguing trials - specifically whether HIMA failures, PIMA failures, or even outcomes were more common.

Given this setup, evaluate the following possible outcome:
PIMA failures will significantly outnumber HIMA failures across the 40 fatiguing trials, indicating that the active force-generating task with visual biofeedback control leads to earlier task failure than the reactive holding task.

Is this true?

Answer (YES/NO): NO